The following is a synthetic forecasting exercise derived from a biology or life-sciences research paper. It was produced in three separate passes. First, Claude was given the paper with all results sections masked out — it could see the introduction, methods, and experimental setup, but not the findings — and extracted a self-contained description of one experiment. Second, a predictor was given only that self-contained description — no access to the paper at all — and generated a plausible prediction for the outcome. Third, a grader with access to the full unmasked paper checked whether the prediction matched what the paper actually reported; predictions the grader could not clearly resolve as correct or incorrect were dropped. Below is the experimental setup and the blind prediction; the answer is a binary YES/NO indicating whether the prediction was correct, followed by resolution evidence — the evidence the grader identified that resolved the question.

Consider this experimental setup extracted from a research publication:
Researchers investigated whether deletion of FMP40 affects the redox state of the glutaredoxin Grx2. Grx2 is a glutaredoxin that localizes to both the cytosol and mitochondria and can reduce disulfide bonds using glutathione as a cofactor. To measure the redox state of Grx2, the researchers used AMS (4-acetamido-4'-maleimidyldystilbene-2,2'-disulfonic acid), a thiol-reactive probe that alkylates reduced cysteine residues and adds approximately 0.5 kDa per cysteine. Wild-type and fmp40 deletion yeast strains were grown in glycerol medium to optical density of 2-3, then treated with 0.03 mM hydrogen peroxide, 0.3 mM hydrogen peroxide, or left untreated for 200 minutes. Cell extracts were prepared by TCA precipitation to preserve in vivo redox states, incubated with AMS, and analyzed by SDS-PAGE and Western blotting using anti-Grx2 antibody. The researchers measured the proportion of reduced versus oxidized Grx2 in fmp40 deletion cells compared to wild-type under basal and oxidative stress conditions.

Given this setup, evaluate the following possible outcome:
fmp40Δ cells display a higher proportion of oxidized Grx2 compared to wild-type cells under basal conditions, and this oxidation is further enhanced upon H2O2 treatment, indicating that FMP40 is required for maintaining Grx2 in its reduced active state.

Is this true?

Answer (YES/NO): NO